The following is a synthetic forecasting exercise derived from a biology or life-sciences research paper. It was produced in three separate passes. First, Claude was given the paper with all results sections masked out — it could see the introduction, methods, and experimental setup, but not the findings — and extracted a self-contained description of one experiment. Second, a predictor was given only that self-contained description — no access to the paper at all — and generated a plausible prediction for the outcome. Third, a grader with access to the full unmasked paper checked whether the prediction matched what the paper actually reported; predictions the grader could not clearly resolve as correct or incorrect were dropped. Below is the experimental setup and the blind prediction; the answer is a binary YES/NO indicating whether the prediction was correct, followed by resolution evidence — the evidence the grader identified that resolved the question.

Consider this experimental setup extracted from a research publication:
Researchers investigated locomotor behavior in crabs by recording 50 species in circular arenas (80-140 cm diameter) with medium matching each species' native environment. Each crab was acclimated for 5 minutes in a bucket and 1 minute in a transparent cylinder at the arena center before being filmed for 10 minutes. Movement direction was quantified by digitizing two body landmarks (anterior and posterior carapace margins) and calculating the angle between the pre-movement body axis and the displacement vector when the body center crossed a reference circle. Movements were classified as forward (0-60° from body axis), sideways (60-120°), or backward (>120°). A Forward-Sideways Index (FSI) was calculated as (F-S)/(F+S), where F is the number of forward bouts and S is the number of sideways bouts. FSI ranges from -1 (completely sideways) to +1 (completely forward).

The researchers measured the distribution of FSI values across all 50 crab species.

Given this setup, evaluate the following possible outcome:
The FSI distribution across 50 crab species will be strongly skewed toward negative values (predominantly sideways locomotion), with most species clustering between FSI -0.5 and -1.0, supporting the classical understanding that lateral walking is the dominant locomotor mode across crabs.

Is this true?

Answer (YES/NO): NO